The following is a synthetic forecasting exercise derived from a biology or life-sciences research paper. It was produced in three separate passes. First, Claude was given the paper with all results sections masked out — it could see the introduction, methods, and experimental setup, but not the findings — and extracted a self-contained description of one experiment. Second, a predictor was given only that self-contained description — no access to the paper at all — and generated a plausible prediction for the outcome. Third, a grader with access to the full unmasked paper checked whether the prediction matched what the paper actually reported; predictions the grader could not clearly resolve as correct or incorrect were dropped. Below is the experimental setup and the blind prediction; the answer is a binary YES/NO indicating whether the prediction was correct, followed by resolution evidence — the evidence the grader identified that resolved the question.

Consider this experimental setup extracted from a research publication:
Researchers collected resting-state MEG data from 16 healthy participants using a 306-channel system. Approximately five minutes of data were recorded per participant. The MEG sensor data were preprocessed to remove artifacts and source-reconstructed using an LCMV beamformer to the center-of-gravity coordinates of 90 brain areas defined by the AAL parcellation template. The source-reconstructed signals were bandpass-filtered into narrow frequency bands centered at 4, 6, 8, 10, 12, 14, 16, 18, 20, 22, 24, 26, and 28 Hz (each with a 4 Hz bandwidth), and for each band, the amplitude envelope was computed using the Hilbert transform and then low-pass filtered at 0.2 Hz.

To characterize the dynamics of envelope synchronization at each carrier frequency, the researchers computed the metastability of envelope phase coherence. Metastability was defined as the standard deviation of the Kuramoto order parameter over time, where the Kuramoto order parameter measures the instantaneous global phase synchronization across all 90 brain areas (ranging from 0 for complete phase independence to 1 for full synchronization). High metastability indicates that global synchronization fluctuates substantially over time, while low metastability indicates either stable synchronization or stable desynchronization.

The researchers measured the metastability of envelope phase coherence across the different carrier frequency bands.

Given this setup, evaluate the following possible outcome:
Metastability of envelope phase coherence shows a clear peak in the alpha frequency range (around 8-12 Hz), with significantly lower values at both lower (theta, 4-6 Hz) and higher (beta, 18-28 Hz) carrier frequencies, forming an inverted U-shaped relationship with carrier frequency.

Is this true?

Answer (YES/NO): NO